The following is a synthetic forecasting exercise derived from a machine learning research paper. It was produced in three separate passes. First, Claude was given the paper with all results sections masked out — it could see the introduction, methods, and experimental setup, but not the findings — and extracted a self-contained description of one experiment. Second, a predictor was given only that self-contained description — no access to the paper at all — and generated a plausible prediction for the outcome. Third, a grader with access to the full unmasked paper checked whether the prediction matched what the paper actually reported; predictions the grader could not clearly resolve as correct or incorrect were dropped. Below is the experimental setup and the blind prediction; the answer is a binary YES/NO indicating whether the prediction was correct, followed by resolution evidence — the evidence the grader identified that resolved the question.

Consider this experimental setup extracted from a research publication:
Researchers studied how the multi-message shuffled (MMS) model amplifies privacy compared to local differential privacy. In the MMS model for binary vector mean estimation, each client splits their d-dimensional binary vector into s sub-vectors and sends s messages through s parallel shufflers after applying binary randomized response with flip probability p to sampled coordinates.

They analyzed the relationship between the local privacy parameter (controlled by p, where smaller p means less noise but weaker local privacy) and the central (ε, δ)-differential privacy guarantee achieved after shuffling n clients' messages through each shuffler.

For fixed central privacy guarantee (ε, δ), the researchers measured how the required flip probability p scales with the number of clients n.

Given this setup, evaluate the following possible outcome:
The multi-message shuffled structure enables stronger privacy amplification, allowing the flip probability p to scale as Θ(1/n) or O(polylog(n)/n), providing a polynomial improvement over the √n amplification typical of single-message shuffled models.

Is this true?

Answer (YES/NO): YES